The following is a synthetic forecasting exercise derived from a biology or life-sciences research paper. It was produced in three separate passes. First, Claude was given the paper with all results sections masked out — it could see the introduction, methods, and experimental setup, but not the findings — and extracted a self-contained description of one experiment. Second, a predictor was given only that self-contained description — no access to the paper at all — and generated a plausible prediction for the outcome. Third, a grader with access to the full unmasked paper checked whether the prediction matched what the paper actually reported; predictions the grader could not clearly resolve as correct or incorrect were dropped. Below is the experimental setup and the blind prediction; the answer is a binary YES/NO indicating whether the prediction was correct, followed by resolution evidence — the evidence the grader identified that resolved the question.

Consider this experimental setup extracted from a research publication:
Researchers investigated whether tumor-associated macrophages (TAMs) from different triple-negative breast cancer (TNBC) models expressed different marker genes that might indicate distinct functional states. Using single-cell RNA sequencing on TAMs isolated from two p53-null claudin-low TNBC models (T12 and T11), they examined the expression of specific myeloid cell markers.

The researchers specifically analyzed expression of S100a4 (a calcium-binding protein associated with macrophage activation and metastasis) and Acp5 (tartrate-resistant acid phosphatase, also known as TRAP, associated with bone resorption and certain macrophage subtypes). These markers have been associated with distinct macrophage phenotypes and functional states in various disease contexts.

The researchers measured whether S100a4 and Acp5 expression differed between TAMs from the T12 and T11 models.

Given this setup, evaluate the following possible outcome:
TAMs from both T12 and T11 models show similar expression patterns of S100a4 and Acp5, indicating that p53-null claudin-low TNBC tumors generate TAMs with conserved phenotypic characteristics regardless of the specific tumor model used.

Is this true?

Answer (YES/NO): NO